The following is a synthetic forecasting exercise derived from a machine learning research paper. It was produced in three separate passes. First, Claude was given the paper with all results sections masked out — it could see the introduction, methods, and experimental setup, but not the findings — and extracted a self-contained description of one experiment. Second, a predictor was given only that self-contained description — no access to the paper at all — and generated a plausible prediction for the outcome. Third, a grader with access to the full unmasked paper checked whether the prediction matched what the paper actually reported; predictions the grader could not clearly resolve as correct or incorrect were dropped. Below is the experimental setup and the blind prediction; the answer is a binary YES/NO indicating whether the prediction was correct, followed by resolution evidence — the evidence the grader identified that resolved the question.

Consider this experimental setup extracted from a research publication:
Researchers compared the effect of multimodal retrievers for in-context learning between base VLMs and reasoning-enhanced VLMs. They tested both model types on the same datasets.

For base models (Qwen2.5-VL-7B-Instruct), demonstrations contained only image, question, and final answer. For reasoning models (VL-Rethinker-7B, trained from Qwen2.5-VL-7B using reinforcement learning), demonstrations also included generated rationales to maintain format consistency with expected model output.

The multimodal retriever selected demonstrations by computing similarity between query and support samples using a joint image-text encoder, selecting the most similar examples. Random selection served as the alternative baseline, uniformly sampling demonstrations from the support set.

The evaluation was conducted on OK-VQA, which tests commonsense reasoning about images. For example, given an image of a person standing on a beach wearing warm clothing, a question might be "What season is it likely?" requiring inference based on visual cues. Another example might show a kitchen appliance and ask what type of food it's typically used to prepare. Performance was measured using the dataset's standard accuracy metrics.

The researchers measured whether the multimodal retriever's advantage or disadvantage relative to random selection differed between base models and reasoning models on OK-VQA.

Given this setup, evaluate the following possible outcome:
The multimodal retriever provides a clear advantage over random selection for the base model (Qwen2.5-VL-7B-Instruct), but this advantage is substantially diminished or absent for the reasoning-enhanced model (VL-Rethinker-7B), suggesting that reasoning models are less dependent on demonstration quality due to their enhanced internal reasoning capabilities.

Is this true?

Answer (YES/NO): NO